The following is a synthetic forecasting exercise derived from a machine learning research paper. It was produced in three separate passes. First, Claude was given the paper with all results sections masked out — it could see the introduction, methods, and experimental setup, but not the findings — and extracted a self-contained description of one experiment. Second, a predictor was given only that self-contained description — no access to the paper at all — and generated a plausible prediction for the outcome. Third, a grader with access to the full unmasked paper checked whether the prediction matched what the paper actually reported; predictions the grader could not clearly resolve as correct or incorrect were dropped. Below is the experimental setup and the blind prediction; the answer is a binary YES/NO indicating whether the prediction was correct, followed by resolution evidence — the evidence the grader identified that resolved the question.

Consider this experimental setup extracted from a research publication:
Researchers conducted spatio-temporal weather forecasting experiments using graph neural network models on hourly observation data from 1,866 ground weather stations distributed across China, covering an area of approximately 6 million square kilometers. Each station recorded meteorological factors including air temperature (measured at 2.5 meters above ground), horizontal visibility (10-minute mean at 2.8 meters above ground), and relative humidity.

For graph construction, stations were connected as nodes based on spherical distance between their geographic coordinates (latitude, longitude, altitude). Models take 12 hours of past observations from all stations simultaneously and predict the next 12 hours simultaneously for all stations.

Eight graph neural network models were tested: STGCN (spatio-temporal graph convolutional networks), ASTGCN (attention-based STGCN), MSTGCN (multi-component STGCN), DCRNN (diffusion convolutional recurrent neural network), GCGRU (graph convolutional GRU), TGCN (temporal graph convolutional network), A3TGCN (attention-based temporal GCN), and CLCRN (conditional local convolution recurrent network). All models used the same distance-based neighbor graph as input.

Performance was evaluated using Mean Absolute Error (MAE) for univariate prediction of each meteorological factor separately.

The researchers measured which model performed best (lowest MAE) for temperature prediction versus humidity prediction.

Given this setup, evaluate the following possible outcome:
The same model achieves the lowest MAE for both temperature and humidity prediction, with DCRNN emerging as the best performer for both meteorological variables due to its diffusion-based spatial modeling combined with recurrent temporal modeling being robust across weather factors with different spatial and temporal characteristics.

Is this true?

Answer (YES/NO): NO